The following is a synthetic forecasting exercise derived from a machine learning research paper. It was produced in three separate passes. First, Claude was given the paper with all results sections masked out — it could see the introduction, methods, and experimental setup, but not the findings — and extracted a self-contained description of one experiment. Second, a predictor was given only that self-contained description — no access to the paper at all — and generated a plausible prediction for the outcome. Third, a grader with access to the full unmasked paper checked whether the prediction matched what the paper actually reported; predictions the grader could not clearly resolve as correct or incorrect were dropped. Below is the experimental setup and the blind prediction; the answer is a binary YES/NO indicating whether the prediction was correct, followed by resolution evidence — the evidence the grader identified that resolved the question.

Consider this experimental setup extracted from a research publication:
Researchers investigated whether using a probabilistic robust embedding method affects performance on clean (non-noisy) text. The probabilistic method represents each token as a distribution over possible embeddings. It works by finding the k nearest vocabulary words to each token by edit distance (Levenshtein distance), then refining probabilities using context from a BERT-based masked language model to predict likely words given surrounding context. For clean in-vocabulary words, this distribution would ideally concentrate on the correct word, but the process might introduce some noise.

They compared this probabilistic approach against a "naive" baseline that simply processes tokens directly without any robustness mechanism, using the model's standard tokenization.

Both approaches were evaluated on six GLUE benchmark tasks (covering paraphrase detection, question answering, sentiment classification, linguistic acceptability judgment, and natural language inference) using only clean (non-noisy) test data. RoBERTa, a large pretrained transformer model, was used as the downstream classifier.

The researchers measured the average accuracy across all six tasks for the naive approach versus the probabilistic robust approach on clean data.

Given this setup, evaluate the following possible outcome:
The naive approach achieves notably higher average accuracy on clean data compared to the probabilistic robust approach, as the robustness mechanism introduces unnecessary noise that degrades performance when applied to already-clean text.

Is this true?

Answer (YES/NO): NO